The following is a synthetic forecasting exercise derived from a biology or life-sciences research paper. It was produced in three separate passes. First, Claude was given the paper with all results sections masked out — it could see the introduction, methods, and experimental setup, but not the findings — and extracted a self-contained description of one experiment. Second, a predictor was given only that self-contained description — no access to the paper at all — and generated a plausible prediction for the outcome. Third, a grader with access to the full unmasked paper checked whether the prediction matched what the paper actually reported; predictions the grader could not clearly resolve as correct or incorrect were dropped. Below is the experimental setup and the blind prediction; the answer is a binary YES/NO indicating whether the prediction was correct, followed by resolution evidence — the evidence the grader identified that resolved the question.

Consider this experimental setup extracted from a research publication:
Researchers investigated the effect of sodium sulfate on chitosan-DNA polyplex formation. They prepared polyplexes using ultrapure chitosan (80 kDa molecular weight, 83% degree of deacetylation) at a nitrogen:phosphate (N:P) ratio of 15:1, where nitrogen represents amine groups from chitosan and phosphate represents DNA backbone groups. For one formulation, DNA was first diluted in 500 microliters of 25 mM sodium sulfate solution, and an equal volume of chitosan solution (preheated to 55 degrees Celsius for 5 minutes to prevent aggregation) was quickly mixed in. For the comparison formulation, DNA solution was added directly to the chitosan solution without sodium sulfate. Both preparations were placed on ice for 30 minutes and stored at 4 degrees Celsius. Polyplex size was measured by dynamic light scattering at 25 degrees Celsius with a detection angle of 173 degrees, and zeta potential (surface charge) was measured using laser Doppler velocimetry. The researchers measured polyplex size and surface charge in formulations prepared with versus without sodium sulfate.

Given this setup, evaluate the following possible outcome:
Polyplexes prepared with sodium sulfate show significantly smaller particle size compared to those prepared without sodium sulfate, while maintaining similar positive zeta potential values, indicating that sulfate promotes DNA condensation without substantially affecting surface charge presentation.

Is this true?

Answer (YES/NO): NO